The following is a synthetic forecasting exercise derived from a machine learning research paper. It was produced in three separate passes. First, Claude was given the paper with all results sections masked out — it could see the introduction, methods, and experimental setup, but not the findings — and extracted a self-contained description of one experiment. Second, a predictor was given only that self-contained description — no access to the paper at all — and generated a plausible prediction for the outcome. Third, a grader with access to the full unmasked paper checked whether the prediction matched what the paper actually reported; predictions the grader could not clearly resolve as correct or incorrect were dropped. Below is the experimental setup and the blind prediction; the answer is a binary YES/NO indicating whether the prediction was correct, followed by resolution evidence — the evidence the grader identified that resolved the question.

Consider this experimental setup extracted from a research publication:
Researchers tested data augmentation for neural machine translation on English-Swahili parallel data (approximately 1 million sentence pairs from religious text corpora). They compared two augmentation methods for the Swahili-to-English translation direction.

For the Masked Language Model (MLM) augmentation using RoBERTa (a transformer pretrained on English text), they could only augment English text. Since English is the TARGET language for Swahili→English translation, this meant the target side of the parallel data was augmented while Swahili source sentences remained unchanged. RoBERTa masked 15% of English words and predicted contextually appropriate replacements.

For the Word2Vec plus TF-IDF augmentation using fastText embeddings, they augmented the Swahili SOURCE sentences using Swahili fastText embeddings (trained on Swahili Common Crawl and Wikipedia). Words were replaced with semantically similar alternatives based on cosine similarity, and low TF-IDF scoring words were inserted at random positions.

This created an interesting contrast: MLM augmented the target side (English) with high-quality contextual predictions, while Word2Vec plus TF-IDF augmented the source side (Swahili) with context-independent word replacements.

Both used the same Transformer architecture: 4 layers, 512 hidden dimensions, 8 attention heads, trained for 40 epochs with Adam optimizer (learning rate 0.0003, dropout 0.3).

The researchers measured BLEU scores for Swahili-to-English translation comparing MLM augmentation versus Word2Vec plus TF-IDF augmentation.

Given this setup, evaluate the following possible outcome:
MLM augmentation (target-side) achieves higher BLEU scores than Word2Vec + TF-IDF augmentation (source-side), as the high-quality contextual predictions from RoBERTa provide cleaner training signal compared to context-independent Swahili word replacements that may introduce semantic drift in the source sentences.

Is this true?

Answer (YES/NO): NO